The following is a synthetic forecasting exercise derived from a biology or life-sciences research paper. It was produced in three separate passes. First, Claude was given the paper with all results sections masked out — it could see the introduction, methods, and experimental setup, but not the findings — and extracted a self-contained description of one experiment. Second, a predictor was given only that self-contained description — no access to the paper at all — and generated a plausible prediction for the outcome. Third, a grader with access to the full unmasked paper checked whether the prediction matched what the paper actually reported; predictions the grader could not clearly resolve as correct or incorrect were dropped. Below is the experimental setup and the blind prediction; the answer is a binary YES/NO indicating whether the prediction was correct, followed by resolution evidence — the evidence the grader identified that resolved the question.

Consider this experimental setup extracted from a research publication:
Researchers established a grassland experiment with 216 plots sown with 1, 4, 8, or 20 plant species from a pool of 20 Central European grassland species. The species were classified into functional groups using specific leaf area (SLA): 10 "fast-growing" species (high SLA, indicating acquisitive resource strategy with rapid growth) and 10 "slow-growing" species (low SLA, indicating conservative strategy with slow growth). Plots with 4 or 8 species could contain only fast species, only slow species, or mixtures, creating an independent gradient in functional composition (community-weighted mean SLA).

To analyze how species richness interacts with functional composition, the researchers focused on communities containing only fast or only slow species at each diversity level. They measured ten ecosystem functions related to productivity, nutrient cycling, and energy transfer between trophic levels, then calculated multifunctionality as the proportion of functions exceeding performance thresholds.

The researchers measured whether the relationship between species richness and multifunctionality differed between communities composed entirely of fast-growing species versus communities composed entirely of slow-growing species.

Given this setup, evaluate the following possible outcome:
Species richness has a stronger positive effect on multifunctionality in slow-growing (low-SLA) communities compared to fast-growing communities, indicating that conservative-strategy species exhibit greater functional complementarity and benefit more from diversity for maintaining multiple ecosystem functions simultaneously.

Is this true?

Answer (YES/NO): NO